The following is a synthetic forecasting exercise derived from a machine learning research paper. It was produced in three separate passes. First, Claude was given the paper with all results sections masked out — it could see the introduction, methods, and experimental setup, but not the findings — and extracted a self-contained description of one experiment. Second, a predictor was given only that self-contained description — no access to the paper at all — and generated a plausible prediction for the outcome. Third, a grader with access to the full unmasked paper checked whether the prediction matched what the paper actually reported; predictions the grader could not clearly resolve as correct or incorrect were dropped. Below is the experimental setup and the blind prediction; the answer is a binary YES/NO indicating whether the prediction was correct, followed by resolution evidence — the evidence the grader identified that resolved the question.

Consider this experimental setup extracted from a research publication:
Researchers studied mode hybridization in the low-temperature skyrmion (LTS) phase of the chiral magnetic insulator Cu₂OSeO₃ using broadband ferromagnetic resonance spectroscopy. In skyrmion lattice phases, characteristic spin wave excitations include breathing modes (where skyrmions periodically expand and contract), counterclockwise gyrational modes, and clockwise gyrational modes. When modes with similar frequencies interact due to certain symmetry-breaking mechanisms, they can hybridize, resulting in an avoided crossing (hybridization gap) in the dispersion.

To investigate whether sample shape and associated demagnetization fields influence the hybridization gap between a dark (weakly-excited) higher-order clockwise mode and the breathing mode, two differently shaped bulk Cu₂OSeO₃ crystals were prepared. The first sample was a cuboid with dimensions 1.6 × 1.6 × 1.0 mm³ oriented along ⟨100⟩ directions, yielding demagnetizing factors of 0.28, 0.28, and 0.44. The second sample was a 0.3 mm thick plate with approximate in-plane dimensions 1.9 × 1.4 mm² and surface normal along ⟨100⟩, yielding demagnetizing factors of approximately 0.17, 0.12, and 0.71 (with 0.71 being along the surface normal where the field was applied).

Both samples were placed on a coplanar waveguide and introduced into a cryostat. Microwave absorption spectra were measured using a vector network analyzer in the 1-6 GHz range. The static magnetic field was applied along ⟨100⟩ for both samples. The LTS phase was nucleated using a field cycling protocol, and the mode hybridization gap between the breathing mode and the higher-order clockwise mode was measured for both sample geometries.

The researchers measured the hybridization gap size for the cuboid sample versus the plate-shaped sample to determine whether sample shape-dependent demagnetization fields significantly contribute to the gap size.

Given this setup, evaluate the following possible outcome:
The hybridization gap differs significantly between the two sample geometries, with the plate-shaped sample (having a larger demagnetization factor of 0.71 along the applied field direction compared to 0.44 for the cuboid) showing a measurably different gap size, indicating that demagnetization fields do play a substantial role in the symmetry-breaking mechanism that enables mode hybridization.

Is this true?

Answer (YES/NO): NO